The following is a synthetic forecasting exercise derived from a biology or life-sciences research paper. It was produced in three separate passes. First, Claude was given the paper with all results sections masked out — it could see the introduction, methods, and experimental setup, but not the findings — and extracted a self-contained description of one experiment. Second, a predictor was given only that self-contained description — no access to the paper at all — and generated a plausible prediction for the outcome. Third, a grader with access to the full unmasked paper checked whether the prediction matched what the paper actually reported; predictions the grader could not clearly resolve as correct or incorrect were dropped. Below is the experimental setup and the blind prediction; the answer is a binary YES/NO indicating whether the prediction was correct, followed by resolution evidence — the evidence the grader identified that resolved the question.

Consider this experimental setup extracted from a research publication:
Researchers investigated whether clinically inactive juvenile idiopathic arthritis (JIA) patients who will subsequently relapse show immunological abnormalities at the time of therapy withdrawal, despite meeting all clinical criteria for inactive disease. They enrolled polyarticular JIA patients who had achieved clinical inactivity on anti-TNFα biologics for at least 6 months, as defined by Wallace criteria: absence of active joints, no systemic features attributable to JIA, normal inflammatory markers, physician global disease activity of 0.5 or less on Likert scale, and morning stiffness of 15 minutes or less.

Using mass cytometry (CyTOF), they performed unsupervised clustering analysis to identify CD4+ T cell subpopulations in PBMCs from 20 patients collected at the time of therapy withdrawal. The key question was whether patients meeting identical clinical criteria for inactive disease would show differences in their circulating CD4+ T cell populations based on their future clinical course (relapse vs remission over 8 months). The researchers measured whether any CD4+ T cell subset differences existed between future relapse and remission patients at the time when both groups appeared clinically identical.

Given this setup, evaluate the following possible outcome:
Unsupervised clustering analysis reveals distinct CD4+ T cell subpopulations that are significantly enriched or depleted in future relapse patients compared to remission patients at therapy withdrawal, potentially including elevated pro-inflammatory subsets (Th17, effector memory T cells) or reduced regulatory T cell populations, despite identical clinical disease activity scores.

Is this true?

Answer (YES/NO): NO